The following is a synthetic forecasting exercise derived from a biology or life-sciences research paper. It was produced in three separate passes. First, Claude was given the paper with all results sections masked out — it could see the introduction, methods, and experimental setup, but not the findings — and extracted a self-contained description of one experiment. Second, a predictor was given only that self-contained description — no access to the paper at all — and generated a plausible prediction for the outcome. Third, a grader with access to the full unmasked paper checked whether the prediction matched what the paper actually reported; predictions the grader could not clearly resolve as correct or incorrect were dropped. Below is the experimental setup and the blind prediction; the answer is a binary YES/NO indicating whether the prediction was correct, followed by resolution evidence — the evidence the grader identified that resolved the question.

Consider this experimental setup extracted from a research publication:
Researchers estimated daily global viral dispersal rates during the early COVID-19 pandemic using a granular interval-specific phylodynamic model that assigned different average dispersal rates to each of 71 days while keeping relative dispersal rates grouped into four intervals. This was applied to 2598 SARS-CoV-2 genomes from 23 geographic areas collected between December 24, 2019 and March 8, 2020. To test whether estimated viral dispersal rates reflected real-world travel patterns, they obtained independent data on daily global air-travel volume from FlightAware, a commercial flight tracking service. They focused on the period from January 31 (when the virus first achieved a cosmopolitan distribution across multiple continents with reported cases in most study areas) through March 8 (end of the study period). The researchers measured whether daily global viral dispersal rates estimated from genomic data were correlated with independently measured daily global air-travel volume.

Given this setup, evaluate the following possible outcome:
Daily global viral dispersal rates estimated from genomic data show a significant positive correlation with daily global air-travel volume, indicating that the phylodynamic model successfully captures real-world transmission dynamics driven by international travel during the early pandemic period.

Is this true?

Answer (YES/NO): YES